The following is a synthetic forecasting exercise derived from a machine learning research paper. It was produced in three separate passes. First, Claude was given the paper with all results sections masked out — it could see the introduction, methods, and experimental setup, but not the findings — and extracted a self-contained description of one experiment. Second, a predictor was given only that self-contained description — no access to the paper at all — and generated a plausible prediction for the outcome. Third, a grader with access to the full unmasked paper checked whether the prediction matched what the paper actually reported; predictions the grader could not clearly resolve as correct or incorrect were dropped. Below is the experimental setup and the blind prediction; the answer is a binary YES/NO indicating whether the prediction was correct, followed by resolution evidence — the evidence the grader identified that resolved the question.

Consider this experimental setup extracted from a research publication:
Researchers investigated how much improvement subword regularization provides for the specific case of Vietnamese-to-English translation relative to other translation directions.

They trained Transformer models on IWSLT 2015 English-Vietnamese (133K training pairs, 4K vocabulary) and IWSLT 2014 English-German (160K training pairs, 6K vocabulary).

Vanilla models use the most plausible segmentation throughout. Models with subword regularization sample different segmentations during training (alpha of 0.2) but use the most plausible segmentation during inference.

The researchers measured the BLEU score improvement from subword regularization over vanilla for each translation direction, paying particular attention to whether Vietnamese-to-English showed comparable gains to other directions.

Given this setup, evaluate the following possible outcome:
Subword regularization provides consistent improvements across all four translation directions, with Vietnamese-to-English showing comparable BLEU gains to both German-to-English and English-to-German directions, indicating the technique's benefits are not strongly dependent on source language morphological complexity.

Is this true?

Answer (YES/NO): NO